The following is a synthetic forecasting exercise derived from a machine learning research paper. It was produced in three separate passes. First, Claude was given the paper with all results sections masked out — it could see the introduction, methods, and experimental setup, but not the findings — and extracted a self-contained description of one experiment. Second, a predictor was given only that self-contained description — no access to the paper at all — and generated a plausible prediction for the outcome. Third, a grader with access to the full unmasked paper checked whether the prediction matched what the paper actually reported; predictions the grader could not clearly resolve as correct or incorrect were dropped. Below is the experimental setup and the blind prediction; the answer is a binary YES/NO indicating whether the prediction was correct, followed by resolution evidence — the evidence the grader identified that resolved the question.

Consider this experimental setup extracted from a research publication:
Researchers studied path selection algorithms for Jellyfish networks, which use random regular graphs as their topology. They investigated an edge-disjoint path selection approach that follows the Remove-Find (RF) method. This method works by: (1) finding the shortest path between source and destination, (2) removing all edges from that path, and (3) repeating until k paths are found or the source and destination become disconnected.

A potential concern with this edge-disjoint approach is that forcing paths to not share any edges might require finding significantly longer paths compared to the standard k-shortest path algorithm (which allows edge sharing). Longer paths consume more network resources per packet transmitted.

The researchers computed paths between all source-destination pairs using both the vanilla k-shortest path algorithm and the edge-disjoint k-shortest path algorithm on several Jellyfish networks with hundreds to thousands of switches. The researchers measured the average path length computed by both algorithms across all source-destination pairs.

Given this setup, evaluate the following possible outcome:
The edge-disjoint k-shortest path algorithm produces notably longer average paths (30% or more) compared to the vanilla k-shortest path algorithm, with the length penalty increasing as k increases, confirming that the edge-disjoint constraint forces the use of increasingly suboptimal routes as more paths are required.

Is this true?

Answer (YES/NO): NO